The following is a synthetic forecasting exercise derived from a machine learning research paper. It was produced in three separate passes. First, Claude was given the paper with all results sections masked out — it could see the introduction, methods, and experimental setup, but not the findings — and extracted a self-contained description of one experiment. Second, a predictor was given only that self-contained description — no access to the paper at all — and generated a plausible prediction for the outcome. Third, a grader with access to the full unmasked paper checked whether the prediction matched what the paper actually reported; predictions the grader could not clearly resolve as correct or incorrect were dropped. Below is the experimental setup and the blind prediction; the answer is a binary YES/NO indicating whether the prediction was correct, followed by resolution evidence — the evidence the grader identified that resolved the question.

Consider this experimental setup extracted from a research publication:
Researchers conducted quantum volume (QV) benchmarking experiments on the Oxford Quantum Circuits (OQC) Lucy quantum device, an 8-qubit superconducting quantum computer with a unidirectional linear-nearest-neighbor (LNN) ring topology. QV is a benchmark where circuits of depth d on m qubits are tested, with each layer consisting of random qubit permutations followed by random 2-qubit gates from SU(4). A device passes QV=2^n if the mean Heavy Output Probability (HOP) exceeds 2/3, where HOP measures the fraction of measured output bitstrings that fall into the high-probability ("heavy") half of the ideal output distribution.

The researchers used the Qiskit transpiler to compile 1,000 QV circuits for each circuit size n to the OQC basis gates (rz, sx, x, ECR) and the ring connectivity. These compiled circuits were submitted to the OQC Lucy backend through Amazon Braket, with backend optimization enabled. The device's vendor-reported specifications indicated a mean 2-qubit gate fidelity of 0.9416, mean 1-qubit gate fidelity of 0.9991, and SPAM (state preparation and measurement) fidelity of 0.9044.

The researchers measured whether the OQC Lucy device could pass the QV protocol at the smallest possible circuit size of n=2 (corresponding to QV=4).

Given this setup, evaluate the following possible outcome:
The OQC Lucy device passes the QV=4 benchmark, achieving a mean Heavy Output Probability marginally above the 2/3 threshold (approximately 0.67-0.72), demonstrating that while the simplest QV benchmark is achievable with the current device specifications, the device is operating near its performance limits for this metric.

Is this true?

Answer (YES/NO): NO